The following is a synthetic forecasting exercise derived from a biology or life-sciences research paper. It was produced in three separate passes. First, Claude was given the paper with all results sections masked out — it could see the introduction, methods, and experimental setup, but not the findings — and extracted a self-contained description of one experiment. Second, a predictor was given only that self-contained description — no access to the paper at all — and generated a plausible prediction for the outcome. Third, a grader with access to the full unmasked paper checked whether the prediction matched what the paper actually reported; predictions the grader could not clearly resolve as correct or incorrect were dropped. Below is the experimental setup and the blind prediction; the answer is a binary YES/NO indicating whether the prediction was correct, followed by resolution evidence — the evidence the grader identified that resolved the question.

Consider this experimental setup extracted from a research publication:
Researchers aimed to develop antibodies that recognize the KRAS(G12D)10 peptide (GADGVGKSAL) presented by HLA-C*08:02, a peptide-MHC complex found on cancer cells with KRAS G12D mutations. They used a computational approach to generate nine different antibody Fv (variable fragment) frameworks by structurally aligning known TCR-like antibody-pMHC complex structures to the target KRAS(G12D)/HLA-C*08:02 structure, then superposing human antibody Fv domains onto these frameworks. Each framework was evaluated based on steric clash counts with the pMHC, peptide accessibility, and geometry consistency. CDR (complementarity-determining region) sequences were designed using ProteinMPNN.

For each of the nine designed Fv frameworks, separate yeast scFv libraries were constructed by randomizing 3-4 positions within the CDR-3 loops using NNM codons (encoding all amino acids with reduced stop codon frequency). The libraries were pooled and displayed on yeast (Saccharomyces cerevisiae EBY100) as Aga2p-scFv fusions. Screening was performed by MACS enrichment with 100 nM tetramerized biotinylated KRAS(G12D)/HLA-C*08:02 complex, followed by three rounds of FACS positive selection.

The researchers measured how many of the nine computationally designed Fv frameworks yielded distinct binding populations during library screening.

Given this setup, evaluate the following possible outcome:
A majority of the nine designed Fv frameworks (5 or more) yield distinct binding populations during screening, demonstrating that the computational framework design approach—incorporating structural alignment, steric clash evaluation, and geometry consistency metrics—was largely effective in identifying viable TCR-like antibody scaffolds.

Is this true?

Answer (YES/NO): NO